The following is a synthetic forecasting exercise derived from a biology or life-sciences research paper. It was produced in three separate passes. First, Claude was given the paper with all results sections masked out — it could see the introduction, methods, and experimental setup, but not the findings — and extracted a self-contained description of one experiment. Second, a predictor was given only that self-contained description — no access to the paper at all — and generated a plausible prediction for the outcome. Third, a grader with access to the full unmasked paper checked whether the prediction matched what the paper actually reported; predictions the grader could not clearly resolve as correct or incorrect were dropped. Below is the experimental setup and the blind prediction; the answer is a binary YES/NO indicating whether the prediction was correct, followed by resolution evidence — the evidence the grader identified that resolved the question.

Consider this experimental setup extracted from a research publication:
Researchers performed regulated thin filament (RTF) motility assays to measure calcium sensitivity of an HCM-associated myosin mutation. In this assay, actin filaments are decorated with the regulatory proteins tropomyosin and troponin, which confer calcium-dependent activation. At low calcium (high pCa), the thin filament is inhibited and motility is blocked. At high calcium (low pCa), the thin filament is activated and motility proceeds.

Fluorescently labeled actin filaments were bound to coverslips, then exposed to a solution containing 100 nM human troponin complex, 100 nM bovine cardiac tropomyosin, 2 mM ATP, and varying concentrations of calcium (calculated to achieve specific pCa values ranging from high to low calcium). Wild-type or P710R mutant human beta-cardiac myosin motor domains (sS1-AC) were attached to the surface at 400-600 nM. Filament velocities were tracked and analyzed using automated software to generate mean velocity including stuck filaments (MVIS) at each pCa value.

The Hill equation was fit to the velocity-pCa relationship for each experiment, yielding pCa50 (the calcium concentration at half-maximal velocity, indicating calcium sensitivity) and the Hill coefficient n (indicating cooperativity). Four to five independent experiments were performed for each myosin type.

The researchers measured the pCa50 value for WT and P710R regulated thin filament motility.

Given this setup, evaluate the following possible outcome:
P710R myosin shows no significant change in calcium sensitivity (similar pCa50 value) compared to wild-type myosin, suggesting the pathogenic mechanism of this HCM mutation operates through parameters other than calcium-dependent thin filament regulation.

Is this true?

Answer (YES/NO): YES